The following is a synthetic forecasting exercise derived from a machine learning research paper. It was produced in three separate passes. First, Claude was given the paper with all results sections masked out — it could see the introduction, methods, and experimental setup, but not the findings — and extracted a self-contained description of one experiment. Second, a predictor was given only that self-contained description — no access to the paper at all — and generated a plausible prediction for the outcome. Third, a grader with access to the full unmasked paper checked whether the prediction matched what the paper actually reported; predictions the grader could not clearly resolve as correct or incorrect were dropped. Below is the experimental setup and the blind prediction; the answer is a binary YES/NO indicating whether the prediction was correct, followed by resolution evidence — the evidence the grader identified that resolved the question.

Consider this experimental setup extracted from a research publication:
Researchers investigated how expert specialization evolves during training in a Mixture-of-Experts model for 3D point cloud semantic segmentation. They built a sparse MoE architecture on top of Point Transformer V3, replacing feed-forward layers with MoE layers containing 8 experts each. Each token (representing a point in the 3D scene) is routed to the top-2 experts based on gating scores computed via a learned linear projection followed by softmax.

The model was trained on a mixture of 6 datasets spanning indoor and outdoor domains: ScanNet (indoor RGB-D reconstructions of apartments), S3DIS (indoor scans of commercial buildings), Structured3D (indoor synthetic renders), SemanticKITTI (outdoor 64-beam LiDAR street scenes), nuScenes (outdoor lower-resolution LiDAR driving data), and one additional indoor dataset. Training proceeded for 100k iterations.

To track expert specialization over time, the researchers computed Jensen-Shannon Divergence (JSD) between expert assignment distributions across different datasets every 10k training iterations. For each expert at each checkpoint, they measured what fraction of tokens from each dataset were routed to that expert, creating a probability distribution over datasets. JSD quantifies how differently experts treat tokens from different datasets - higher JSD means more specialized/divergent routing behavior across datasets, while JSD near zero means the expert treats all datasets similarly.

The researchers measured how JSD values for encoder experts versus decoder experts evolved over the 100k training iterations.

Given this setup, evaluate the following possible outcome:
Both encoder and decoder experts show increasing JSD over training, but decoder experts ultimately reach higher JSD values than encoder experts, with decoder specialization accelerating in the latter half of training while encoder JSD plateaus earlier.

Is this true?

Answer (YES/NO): NO